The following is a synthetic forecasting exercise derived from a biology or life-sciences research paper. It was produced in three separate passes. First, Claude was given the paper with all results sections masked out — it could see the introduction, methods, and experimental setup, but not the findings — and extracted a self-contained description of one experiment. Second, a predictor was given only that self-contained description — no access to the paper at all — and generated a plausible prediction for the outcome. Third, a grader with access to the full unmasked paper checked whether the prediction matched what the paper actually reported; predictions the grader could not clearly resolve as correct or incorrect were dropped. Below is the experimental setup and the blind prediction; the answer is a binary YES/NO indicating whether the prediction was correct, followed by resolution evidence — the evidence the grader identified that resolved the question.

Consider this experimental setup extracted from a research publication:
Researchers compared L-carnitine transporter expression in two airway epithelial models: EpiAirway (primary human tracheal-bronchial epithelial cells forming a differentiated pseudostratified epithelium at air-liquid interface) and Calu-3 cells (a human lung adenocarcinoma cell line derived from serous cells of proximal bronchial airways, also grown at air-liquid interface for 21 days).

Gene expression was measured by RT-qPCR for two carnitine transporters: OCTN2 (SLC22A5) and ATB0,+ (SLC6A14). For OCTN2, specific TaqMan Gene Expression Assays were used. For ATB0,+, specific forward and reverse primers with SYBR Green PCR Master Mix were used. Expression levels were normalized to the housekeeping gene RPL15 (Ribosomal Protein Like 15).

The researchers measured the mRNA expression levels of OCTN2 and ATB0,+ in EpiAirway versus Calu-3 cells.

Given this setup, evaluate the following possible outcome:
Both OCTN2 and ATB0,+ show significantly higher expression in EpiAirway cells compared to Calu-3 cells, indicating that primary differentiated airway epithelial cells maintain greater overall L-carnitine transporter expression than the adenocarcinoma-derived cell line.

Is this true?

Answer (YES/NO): NO